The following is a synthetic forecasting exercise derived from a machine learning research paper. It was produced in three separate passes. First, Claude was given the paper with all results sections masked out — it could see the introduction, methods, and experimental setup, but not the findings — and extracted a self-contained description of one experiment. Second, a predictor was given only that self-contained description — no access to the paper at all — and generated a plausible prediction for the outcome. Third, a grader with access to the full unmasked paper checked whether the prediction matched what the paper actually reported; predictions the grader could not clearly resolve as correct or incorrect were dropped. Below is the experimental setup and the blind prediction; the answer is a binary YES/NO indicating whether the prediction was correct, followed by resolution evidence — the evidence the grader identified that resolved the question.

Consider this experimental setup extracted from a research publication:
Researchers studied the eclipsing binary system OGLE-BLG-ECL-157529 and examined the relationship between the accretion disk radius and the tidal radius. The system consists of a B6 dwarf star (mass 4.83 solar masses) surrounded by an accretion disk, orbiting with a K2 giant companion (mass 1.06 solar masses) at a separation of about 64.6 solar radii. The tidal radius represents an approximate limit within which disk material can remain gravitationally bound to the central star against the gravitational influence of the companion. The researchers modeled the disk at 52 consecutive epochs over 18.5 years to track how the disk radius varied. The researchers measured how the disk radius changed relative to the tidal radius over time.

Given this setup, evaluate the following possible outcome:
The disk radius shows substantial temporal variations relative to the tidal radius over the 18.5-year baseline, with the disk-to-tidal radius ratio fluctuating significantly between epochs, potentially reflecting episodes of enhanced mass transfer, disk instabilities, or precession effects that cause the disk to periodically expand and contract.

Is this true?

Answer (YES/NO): NO